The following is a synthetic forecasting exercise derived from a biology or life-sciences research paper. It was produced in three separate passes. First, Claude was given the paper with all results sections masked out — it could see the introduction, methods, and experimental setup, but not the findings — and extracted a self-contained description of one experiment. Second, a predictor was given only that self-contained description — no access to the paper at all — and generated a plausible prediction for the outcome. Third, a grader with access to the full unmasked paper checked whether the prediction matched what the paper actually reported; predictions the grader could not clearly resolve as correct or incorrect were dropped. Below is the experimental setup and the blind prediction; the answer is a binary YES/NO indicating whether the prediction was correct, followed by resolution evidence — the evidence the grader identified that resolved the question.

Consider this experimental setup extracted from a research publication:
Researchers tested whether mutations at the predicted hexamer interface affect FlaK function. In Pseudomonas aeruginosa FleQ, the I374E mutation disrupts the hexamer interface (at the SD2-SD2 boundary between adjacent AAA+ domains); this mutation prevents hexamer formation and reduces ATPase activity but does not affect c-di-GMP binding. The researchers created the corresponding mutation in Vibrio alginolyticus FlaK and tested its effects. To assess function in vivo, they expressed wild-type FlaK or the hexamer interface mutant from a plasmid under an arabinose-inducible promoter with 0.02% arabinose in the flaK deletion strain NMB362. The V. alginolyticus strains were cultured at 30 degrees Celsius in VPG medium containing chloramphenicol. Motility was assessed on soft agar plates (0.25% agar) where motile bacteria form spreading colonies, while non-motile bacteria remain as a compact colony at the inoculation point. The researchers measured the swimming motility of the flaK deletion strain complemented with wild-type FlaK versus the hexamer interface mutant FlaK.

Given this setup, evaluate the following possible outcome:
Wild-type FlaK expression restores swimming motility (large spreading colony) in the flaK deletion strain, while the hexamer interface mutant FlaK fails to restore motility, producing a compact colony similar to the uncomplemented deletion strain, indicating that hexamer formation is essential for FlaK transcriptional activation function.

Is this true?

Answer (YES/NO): YES